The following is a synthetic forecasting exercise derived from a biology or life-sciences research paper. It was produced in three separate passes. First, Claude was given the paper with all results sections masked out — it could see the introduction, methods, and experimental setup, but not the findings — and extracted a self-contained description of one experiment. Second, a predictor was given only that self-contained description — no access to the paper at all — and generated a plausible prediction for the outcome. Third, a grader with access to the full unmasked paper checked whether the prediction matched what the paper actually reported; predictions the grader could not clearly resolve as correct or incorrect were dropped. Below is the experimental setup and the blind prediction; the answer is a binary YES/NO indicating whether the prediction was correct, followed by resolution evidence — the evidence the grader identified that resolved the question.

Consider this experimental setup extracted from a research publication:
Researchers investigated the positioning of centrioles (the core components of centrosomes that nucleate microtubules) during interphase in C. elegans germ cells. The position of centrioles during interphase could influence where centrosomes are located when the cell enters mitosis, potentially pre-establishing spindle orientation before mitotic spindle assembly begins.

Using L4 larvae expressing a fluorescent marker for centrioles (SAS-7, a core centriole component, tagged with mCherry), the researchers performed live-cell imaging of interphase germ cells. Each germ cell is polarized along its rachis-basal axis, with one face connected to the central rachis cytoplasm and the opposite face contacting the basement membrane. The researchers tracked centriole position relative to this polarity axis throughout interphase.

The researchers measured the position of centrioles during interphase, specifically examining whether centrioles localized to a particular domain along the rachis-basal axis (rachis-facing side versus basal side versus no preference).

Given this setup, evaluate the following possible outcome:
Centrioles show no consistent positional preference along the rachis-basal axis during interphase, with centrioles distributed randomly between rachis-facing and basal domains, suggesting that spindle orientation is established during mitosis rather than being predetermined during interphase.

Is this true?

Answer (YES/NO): NO